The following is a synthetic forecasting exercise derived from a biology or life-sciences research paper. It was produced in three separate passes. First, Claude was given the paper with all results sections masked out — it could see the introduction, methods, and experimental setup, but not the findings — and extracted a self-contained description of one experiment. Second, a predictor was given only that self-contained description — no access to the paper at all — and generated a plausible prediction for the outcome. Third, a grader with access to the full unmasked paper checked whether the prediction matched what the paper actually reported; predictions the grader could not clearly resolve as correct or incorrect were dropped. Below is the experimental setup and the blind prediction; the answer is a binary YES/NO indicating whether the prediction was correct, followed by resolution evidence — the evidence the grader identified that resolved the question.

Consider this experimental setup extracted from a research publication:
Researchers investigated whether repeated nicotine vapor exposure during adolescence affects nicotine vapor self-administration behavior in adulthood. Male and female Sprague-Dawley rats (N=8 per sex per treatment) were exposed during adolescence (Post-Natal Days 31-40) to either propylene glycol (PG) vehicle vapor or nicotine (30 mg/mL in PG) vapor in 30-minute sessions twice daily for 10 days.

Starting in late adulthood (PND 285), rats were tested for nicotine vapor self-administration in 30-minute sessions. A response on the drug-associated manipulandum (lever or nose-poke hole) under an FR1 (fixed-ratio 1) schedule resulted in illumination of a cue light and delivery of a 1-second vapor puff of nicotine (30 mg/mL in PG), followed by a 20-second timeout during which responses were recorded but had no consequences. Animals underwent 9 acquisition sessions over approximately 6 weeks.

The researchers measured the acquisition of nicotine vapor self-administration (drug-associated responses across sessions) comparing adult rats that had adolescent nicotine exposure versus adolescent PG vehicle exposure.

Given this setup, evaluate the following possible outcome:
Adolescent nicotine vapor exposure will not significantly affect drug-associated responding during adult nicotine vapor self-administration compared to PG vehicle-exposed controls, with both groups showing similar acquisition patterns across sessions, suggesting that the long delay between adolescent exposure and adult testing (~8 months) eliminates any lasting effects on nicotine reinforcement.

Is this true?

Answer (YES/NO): YES